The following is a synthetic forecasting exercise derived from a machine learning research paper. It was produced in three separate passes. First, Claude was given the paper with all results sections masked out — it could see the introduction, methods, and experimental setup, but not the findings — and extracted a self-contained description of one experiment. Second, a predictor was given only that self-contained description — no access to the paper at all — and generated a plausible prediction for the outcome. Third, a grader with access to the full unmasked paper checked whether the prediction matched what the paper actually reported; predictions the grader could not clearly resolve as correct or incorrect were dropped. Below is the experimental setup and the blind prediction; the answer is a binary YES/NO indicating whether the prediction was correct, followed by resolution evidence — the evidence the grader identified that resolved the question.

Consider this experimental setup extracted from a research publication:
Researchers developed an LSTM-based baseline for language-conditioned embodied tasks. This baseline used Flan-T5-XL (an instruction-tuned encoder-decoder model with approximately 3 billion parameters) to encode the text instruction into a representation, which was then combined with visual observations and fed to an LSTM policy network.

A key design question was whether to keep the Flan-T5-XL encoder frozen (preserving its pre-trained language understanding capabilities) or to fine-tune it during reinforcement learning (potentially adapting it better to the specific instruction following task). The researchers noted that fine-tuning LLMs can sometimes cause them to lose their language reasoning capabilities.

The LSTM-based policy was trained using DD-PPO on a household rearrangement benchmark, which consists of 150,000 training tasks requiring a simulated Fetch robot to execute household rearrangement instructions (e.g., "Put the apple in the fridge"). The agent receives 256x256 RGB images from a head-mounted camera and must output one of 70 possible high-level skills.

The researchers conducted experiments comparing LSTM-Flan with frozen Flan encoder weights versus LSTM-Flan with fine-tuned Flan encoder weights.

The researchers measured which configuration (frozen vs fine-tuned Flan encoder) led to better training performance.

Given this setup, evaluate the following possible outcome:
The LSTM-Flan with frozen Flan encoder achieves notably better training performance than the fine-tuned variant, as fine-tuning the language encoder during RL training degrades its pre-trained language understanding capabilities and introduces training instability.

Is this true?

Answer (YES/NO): NO